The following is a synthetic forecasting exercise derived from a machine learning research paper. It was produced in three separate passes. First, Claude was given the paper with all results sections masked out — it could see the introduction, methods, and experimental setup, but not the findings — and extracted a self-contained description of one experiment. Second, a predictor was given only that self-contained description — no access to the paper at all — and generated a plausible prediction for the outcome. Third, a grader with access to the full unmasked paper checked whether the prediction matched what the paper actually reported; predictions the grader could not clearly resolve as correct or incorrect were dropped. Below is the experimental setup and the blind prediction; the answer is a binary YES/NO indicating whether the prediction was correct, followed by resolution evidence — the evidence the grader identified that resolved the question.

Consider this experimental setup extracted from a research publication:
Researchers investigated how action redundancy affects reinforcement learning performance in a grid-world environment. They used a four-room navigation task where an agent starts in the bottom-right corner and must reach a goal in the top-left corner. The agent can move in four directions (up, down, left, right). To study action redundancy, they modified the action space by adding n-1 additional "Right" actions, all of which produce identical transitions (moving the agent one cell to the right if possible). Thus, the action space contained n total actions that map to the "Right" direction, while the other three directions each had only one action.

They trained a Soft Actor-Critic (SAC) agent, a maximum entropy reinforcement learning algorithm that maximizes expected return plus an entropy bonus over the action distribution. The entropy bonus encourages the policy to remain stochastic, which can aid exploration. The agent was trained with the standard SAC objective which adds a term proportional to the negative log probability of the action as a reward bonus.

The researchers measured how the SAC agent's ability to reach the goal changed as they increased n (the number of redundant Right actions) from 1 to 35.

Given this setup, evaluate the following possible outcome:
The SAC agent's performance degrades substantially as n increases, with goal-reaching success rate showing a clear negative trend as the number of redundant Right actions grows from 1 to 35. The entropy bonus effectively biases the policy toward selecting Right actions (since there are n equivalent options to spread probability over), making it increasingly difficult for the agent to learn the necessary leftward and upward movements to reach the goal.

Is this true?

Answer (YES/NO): YES